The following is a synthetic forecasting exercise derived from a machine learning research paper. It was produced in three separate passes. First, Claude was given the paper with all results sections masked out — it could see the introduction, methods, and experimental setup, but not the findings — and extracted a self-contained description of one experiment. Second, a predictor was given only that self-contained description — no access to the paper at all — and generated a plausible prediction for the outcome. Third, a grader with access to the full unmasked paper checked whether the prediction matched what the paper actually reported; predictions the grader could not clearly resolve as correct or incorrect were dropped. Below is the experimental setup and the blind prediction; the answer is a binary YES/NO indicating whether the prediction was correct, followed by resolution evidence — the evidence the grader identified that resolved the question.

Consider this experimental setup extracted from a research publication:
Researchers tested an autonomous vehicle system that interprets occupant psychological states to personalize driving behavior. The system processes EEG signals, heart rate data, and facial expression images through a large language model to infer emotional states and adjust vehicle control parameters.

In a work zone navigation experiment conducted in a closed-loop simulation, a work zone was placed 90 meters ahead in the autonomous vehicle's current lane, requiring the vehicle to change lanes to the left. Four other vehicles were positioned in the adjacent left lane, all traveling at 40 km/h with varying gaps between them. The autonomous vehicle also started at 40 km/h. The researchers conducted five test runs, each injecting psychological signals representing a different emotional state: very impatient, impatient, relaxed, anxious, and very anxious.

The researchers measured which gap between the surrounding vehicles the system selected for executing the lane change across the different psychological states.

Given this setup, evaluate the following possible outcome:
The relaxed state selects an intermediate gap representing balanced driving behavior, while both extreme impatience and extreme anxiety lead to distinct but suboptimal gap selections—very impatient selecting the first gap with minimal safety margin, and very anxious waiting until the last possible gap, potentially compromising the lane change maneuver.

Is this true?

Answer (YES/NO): NO